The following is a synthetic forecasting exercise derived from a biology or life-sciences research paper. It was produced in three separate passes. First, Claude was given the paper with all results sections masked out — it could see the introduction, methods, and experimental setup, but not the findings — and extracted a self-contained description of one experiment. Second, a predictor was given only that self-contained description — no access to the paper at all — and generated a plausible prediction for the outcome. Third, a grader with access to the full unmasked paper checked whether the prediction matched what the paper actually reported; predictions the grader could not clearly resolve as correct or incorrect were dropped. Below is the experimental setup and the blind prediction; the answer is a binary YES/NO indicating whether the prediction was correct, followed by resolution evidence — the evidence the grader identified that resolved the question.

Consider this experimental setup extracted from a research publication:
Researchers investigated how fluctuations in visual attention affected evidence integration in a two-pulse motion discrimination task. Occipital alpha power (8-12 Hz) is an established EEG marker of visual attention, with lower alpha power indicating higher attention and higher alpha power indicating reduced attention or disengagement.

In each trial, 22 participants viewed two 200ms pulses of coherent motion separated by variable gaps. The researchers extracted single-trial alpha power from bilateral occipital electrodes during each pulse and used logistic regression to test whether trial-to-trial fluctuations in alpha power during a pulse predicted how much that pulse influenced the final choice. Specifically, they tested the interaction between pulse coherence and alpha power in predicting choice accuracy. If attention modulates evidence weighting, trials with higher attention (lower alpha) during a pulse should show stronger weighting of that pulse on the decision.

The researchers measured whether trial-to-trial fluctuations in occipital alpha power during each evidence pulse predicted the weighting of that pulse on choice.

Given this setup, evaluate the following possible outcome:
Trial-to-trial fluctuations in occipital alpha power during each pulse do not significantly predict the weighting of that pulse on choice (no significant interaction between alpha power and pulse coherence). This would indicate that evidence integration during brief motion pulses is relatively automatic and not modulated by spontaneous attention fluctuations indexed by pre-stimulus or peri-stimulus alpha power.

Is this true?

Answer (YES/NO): NO